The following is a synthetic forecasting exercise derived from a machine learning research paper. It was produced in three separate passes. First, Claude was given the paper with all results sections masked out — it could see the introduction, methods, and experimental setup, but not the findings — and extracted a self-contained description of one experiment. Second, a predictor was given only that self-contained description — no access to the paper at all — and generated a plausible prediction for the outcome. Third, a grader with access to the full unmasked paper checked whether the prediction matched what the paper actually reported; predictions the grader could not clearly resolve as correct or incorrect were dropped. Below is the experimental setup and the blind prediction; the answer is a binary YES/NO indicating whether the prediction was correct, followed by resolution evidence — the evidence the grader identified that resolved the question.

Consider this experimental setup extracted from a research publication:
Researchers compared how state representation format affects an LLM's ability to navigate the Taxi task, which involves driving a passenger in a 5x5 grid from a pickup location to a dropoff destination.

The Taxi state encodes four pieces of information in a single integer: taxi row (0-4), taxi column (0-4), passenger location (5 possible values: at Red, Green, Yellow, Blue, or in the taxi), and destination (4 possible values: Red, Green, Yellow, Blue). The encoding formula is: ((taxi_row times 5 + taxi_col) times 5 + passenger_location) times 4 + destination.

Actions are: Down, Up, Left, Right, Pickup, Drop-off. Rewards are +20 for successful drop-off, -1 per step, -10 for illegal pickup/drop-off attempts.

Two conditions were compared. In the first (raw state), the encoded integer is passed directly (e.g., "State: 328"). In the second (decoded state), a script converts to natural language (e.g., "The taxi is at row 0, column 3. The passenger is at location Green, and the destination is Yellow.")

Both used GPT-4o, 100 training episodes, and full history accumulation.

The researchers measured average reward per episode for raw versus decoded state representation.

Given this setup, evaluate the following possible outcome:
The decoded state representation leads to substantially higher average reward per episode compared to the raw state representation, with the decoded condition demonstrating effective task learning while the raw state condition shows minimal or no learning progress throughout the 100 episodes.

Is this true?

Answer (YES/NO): NO